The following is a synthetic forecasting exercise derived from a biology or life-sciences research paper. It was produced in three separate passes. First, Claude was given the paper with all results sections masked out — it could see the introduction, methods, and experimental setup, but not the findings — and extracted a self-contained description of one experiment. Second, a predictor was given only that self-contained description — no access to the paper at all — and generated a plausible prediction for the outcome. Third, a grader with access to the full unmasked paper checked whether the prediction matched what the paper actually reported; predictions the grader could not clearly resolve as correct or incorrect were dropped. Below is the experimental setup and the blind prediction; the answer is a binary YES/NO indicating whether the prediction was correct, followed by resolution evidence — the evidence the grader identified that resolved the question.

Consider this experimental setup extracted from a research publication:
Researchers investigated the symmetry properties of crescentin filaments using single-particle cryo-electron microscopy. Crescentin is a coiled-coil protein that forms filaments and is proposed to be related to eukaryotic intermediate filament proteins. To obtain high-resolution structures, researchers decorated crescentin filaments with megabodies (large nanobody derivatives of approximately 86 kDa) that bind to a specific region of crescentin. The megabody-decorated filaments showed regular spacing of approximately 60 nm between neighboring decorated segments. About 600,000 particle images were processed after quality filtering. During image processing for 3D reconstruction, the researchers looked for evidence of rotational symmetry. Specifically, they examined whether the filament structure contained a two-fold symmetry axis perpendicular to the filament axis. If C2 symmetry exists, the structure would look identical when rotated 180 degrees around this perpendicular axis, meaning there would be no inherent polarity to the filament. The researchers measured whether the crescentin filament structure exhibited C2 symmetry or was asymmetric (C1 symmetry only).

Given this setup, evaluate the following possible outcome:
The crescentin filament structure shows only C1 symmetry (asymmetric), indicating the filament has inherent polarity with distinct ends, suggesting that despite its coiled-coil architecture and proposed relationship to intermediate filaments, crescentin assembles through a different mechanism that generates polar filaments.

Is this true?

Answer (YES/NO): NO